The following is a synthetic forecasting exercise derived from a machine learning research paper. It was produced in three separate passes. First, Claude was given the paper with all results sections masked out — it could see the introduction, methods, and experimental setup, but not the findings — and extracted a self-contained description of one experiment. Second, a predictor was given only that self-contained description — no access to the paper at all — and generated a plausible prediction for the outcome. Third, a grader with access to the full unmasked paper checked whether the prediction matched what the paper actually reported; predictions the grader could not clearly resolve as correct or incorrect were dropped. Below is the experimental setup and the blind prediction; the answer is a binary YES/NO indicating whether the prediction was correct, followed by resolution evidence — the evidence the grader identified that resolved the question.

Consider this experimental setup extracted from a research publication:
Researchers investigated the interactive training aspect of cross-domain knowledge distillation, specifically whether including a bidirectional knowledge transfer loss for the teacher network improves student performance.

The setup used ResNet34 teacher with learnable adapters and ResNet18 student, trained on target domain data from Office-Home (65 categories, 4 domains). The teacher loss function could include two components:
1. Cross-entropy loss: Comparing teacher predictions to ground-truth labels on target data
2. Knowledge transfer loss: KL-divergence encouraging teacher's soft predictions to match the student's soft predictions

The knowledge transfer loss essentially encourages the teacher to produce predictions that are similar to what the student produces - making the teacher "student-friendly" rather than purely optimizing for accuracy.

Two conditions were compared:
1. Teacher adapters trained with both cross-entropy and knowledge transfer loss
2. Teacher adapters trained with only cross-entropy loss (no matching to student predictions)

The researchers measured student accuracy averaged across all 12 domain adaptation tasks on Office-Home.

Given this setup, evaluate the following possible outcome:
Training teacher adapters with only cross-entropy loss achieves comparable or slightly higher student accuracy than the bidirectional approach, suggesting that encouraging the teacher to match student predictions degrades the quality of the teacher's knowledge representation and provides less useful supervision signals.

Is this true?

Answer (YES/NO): NO